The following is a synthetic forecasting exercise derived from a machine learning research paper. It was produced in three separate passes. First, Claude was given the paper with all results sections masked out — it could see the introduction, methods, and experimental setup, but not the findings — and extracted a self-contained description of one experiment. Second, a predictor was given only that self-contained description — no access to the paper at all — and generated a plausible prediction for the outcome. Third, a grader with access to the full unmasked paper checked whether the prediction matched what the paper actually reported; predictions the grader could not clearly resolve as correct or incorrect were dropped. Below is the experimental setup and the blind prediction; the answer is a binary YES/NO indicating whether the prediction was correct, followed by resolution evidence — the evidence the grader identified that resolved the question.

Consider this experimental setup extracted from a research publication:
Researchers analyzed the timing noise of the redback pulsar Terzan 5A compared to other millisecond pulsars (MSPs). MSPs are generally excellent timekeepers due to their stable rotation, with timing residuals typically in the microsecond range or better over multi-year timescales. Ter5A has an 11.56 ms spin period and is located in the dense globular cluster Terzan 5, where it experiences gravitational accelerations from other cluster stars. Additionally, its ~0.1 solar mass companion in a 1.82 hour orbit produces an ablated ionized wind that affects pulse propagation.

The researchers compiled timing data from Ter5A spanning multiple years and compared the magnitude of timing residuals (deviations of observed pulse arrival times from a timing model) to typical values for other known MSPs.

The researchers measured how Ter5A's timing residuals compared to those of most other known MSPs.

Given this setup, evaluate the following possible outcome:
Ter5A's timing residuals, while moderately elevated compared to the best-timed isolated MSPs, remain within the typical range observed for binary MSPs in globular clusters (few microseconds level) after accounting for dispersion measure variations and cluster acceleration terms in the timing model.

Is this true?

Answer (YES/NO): NO